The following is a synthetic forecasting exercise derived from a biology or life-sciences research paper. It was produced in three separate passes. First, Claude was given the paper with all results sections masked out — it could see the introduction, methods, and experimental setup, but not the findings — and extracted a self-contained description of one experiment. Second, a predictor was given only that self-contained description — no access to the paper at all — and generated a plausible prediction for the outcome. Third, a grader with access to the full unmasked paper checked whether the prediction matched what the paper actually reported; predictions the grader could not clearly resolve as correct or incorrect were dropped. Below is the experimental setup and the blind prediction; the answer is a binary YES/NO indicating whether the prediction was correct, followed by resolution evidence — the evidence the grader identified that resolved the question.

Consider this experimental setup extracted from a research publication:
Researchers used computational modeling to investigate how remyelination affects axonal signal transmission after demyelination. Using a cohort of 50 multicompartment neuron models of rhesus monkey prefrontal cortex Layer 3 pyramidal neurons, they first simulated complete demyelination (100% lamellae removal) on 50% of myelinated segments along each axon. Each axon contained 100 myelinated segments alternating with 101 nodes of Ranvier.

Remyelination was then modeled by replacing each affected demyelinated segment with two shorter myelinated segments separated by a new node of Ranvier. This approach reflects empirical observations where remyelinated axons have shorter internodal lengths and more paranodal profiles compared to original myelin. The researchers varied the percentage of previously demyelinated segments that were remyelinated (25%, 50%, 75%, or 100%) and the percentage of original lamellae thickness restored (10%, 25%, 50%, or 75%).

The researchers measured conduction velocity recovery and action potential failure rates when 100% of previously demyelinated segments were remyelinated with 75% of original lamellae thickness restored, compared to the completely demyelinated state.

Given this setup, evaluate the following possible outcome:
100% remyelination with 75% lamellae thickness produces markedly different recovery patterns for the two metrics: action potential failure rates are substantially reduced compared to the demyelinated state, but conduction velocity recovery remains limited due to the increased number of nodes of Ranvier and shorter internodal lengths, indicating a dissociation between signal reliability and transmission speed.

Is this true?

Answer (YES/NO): NO